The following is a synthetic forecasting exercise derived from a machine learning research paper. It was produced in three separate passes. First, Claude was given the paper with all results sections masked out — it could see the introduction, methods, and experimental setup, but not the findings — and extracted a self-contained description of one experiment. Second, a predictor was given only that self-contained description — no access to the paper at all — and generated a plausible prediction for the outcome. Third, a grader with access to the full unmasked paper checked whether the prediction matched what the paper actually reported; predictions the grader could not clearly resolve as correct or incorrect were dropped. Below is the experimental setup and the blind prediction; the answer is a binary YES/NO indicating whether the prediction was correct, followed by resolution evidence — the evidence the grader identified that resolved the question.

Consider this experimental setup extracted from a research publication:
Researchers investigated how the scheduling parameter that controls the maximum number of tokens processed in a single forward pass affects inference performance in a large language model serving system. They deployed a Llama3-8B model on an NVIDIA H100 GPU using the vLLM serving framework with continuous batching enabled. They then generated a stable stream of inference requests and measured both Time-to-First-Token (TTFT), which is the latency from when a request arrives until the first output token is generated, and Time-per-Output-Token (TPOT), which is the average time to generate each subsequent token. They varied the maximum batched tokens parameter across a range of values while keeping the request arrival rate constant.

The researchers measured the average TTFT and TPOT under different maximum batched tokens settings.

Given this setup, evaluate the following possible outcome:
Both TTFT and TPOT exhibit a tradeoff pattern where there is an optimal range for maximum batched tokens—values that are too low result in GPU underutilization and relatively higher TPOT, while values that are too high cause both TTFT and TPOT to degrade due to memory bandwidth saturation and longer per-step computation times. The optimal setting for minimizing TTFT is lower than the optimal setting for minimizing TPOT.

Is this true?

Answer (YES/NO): NO